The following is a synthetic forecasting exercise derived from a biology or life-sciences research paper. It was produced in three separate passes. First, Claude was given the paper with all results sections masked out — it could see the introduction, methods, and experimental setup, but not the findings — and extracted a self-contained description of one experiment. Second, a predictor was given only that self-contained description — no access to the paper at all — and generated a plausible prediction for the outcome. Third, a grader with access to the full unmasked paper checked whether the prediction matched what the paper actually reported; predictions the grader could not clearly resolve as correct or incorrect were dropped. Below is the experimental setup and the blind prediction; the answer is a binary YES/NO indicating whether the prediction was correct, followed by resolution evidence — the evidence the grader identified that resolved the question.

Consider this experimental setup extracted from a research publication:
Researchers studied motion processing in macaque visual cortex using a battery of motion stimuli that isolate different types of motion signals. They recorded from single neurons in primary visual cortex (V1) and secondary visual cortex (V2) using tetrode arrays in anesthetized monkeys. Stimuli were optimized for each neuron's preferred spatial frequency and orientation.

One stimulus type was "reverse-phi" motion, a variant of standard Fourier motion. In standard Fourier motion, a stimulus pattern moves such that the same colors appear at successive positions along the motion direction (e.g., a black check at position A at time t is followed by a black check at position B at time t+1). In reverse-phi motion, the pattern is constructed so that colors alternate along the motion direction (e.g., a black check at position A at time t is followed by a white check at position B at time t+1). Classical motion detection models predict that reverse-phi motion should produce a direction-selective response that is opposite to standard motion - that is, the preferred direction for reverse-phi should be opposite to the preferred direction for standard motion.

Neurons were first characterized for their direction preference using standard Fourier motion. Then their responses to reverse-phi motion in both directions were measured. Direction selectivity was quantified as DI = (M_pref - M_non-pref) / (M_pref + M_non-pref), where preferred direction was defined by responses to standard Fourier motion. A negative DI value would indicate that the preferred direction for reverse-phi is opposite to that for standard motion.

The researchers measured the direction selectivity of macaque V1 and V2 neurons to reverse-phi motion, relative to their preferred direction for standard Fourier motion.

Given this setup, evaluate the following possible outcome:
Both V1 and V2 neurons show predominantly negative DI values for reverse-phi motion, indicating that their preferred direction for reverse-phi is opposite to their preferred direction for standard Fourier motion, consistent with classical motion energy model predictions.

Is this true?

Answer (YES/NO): YES